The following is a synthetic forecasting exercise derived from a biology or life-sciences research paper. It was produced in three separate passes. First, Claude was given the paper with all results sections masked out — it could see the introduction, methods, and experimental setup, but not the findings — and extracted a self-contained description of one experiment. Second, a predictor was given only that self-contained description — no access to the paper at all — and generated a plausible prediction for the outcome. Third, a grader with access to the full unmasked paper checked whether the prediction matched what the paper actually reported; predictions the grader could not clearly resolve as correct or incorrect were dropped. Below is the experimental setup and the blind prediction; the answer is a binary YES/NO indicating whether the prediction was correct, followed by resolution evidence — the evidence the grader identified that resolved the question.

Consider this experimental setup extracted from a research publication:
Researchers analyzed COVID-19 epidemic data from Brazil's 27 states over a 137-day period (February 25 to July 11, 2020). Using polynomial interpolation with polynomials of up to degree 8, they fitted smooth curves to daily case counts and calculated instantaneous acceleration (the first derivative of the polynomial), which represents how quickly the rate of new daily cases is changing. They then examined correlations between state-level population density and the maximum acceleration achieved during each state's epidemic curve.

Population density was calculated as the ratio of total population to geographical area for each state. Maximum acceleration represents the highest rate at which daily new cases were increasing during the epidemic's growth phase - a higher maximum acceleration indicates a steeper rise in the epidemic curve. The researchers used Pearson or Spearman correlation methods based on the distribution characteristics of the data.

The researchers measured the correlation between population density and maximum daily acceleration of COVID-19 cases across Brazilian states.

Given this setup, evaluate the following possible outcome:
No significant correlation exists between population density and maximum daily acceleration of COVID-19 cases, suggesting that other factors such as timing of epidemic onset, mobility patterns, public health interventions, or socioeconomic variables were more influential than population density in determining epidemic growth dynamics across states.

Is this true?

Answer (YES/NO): NO